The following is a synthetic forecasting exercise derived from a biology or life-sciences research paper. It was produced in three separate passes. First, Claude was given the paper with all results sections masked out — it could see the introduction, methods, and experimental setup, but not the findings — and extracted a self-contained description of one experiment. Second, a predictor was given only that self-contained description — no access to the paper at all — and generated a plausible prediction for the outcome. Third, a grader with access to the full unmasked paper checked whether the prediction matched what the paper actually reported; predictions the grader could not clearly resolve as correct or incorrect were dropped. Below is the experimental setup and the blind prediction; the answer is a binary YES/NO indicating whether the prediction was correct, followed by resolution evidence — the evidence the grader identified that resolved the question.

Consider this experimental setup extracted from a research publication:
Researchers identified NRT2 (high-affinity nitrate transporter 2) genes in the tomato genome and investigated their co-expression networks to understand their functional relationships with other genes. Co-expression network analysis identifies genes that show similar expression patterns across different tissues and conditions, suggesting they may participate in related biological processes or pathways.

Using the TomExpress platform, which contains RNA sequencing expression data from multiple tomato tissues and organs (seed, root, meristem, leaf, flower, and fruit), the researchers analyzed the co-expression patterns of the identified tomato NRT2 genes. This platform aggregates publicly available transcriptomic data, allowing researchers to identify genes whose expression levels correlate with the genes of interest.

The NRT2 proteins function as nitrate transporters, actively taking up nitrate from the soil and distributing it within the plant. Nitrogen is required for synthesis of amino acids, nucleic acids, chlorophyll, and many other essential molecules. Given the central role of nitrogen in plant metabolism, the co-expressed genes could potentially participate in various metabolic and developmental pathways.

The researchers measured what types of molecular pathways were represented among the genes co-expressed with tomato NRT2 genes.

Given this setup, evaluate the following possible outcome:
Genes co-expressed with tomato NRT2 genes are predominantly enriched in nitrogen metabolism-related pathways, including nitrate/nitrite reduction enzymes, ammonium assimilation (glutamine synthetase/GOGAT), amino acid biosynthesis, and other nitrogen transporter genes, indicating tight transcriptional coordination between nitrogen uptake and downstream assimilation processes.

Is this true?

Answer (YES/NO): NO